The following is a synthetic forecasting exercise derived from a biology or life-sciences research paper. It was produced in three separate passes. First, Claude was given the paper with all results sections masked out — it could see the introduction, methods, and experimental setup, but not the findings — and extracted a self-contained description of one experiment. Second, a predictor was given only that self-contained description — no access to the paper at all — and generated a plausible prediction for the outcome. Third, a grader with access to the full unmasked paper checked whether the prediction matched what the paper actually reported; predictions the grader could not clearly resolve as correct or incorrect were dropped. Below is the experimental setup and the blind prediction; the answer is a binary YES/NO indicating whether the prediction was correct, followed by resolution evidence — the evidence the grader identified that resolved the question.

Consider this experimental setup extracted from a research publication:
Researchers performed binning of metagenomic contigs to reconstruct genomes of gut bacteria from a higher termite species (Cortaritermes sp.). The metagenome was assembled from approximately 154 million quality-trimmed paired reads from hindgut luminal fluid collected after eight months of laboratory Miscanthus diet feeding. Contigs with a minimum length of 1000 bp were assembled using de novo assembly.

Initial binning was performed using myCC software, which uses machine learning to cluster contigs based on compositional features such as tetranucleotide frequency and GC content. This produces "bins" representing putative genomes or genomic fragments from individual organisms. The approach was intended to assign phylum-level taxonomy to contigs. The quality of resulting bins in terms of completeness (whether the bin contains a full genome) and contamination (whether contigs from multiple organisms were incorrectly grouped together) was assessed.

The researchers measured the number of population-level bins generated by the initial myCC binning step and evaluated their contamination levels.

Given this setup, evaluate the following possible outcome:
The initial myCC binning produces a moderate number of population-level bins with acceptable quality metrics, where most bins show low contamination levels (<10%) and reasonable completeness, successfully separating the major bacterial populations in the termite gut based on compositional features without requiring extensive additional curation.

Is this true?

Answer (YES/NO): NO